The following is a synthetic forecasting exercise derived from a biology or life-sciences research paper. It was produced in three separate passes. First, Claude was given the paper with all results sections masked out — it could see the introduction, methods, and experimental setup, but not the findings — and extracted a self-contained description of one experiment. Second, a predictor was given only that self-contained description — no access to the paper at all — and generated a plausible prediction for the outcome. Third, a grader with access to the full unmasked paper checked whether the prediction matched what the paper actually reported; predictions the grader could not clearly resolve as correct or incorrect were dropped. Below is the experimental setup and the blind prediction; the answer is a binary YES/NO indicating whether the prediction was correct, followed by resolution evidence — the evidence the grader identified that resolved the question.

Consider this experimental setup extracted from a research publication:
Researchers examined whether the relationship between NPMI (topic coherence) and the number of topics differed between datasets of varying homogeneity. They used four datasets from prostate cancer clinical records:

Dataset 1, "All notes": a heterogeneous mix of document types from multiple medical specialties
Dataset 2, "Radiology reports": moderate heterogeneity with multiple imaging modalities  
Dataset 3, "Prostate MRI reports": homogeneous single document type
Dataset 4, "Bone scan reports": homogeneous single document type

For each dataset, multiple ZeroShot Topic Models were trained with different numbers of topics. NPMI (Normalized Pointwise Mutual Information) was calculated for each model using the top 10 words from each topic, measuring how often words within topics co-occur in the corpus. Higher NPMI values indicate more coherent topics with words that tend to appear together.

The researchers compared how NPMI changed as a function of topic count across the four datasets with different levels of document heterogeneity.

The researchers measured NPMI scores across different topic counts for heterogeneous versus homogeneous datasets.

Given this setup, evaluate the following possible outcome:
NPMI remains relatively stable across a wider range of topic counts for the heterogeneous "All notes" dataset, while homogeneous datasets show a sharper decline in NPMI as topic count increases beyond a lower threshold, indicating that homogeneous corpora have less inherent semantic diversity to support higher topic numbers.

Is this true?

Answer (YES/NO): NO